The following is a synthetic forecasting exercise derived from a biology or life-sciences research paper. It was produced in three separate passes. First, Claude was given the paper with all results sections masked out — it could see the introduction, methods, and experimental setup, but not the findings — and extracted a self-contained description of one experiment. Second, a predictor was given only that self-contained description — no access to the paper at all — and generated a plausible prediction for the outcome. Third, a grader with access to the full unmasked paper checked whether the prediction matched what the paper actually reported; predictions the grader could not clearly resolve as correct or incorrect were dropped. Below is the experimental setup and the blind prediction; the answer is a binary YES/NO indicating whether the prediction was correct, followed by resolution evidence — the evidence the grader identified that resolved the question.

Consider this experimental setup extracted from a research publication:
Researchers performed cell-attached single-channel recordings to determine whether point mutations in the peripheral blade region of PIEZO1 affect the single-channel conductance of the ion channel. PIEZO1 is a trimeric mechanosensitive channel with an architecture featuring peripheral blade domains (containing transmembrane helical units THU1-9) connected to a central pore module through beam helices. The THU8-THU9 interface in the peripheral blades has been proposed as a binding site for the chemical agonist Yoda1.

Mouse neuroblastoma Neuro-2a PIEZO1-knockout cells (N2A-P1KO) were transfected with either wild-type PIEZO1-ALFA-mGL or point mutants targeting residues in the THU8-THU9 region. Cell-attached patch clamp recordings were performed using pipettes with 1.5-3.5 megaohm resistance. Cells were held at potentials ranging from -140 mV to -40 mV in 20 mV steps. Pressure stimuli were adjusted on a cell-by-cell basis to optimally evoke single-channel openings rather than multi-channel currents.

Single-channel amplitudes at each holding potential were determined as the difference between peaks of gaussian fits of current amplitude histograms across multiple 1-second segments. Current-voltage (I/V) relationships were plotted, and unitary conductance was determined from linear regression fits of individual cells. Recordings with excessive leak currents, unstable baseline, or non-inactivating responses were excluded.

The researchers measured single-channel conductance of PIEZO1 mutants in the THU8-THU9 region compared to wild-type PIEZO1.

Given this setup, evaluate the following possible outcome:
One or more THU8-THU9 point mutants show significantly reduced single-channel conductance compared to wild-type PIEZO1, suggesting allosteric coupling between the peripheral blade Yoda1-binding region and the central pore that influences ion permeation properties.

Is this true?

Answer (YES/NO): NO